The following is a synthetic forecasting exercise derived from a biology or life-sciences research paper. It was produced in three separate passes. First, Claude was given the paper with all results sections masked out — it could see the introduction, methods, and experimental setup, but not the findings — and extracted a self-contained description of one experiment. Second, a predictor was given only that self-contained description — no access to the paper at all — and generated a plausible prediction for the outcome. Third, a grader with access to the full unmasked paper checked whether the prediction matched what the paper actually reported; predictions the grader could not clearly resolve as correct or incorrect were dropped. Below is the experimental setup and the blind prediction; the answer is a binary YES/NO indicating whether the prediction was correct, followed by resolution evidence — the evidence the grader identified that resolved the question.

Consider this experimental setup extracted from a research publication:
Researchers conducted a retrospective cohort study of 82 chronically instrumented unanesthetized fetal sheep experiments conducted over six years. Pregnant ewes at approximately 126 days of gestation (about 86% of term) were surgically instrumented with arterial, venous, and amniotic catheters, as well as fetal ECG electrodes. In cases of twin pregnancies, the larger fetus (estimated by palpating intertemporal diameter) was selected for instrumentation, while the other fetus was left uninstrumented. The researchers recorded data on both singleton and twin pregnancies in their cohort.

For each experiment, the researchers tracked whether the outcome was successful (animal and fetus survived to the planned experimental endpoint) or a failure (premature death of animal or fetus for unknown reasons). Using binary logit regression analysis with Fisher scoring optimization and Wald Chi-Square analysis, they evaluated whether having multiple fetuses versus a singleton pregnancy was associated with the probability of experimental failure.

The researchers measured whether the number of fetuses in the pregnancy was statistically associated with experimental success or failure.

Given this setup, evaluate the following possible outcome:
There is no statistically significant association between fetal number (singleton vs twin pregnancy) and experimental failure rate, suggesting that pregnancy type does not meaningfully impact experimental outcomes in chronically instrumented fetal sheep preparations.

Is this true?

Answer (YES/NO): YES